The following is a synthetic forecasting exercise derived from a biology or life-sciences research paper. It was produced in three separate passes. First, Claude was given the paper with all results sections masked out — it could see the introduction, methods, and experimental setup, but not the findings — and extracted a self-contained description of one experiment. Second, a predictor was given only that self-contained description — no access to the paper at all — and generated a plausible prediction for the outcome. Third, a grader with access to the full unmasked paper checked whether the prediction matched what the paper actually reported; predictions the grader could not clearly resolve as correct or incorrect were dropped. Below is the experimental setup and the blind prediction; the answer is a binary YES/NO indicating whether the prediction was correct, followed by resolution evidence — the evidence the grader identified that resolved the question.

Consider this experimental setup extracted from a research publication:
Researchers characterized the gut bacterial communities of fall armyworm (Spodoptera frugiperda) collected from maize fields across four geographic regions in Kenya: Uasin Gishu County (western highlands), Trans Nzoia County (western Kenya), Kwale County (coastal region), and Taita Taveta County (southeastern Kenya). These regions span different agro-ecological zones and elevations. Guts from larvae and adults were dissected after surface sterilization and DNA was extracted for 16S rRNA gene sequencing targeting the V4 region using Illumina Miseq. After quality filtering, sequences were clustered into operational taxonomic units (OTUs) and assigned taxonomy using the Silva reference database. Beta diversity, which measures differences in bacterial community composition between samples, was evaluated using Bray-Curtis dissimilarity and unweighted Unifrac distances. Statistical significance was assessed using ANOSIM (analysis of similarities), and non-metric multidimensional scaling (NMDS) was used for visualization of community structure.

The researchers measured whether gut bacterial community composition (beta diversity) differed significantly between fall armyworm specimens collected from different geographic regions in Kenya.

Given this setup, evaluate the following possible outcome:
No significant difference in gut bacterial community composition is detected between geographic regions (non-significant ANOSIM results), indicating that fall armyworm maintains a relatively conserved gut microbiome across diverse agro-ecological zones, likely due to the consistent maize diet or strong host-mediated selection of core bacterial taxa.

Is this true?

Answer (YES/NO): NO